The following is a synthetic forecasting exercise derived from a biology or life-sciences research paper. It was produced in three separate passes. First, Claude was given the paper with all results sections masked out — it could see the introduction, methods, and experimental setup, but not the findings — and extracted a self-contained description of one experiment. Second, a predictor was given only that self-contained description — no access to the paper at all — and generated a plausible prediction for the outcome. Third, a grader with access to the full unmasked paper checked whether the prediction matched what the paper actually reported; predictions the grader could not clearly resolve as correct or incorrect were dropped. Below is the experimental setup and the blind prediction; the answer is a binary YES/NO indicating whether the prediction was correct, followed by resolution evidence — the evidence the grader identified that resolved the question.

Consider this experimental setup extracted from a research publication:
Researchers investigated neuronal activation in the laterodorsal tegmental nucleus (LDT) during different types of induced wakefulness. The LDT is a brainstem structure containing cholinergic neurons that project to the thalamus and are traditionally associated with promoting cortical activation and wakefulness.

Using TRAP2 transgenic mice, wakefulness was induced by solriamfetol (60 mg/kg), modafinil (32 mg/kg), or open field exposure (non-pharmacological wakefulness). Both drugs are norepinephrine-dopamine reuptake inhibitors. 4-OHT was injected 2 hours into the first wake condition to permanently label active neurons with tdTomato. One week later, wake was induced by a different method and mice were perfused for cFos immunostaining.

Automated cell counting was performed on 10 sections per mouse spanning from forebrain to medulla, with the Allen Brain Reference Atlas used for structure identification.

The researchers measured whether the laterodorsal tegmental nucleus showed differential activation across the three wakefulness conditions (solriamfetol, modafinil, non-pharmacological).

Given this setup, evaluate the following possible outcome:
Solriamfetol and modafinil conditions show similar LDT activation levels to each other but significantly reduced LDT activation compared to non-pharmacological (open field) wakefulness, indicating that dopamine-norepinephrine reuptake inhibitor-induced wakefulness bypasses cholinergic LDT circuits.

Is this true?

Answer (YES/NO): NO